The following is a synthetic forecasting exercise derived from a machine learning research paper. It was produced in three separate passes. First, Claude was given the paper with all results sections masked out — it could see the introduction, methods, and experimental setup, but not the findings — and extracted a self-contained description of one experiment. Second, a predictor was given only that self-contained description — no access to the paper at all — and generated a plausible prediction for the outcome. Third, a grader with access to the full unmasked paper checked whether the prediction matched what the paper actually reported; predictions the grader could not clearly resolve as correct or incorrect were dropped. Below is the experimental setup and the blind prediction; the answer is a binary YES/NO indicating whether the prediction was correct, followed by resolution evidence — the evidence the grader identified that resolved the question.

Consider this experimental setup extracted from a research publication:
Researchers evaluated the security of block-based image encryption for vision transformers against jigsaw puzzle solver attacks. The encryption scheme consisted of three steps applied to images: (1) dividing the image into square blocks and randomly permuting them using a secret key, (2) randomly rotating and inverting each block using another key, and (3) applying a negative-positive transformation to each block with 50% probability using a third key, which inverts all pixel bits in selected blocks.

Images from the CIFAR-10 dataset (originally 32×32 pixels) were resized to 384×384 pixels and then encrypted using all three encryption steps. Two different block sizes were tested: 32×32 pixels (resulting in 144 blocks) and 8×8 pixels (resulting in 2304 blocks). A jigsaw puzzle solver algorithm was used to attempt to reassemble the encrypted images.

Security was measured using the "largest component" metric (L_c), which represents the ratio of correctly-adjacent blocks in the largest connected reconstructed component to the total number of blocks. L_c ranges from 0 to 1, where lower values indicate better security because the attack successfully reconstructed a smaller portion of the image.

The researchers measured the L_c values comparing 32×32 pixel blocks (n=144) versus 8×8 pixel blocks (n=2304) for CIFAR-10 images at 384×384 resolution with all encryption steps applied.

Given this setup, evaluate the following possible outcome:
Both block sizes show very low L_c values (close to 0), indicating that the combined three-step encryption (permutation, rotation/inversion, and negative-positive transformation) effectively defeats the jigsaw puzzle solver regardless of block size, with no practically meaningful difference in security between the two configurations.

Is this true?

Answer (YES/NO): NO